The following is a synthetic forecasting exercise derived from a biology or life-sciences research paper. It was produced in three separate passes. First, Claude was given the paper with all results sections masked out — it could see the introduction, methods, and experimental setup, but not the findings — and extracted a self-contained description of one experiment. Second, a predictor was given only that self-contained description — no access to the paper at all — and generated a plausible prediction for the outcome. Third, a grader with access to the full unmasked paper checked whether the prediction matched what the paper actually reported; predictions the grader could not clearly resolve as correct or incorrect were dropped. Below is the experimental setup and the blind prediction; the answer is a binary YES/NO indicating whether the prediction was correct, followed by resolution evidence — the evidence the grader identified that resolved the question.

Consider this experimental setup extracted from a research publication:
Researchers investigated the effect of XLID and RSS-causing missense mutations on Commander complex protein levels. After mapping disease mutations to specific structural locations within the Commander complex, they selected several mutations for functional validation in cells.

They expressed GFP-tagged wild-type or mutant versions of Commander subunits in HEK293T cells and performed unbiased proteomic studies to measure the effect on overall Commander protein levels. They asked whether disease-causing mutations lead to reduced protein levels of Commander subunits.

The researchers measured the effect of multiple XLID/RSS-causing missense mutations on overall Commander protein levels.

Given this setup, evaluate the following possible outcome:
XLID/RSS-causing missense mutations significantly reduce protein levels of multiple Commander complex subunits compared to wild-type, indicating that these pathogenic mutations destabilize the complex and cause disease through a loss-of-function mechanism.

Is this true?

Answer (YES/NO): YES